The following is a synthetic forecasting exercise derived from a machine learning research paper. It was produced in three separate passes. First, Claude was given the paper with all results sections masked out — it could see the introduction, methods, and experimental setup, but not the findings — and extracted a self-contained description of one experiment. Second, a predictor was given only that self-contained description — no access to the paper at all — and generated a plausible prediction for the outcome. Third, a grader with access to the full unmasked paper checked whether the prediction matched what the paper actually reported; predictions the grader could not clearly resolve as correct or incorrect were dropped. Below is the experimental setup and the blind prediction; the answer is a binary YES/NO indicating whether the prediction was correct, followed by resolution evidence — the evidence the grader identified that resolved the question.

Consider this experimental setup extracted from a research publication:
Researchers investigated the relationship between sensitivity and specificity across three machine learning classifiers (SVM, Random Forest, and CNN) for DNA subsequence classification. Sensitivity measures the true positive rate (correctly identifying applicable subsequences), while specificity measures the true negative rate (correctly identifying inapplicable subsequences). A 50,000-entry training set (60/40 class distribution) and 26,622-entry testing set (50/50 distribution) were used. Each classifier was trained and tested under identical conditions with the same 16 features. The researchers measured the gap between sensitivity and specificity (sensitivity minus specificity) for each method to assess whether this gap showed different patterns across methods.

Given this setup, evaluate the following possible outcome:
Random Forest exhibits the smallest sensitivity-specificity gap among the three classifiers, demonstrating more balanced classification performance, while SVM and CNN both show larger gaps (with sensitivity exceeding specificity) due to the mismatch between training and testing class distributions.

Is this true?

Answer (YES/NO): YES